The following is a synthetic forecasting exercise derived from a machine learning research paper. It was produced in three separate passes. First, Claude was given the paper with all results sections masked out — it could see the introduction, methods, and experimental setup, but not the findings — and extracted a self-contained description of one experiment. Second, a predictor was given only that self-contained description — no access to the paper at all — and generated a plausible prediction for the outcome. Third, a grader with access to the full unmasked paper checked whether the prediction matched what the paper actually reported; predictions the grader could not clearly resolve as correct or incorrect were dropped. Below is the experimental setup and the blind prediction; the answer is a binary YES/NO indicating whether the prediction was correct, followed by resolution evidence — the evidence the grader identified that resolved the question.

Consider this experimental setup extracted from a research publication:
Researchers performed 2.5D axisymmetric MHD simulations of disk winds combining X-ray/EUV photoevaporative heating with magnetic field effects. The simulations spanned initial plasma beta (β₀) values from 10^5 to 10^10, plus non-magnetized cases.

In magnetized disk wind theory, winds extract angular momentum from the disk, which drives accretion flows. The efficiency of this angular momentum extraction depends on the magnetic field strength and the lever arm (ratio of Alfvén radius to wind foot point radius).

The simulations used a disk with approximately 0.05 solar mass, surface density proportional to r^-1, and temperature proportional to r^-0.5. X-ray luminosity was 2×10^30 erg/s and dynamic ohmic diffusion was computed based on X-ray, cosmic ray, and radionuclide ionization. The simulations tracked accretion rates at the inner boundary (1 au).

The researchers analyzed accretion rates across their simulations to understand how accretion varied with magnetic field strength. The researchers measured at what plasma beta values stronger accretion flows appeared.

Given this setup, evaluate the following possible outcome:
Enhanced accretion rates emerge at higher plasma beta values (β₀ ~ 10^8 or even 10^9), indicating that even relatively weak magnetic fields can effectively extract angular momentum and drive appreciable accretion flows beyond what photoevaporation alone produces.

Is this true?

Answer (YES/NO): NO